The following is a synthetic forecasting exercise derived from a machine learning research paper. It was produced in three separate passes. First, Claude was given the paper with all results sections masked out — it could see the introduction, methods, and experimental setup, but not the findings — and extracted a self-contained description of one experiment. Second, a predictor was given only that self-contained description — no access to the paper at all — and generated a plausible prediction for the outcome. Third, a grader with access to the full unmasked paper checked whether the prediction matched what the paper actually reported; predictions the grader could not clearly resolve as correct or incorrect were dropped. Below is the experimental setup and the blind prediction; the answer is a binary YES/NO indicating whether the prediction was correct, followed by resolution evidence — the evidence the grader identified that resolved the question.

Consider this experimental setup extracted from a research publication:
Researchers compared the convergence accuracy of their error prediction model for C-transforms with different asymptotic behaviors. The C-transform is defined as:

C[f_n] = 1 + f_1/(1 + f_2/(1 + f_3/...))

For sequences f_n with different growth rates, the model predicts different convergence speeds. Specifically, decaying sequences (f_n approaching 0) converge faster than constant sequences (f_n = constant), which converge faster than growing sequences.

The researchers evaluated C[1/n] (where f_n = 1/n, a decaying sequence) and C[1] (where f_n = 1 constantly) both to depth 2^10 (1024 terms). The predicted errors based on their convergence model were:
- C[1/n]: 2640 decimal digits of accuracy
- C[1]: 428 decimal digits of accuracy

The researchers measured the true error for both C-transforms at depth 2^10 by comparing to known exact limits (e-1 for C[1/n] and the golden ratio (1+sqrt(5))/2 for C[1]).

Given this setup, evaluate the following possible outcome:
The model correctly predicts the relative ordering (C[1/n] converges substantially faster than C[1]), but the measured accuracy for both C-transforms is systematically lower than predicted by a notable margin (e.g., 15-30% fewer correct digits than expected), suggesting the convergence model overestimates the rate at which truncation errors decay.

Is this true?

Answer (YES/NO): NO